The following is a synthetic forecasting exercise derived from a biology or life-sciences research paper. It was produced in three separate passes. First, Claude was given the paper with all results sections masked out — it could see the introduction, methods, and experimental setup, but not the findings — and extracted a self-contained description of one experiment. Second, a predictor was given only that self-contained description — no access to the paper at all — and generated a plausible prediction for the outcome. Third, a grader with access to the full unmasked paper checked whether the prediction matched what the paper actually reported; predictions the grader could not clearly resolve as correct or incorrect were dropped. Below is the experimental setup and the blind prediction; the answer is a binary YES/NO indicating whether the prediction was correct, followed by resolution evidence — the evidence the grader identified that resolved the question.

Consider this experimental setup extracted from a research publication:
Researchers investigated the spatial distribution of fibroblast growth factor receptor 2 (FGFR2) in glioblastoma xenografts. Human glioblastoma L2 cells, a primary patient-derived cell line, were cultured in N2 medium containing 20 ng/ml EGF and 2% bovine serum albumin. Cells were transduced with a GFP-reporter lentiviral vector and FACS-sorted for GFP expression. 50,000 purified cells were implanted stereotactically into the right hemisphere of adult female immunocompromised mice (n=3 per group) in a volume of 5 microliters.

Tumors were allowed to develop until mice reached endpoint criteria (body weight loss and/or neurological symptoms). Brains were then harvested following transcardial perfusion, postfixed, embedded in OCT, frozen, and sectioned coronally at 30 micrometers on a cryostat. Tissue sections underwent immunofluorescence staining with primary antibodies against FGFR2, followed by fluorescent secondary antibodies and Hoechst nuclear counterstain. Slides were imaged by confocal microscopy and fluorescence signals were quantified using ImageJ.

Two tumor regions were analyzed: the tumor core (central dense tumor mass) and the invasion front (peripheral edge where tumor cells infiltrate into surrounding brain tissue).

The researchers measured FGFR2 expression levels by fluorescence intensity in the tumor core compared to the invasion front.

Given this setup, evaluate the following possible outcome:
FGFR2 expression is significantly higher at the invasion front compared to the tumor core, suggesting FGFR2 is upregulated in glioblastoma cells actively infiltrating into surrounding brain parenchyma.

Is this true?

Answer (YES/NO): NO